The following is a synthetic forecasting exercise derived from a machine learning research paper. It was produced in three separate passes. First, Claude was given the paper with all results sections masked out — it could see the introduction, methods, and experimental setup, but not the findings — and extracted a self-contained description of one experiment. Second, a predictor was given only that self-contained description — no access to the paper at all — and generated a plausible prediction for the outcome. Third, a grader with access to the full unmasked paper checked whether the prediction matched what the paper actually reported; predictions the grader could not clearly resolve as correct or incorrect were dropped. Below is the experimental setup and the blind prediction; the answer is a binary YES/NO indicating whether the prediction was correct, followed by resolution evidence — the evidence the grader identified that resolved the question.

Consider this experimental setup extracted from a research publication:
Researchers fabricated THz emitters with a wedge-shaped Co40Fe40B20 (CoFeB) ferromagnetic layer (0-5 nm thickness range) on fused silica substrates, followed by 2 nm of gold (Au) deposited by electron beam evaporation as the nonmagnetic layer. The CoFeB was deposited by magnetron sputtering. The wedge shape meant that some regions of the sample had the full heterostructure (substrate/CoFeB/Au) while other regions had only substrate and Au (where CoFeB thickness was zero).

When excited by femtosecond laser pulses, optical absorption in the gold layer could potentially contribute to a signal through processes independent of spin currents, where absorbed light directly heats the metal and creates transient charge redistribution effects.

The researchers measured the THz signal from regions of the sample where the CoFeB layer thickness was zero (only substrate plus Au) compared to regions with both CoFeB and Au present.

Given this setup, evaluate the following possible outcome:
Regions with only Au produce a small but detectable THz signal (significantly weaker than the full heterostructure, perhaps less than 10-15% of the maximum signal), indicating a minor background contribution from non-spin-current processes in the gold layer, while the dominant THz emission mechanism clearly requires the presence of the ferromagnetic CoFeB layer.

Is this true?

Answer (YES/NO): NO